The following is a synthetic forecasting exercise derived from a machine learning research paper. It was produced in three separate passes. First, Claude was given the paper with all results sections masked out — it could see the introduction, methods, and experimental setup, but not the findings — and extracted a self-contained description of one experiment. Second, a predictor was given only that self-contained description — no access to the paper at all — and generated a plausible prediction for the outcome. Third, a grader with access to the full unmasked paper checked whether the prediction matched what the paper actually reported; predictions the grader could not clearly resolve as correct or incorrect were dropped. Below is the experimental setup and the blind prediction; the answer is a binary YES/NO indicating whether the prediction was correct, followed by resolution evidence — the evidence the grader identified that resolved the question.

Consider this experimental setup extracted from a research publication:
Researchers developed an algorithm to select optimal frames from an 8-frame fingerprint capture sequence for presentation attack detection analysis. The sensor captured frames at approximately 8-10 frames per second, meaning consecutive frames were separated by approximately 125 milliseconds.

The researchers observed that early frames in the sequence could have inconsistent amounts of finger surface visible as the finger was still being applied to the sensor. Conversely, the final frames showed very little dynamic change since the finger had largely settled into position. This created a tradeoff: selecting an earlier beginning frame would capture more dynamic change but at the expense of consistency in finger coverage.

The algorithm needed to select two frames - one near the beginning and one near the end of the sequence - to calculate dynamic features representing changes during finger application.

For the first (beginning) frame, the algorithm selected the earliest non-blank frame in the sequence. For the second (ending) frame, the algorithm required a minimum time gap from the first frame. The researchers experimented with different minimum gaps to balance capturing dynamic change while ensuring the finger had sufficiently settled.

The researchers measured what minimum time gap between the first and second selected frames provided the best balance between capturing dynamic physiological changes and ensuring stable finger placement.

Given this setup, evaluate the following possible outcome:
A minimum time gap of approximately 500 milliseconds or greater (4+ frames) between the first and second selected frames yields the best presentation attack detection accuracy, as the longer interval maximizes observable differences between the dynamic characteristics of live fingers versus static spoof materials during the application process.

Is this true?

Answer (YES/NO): YES